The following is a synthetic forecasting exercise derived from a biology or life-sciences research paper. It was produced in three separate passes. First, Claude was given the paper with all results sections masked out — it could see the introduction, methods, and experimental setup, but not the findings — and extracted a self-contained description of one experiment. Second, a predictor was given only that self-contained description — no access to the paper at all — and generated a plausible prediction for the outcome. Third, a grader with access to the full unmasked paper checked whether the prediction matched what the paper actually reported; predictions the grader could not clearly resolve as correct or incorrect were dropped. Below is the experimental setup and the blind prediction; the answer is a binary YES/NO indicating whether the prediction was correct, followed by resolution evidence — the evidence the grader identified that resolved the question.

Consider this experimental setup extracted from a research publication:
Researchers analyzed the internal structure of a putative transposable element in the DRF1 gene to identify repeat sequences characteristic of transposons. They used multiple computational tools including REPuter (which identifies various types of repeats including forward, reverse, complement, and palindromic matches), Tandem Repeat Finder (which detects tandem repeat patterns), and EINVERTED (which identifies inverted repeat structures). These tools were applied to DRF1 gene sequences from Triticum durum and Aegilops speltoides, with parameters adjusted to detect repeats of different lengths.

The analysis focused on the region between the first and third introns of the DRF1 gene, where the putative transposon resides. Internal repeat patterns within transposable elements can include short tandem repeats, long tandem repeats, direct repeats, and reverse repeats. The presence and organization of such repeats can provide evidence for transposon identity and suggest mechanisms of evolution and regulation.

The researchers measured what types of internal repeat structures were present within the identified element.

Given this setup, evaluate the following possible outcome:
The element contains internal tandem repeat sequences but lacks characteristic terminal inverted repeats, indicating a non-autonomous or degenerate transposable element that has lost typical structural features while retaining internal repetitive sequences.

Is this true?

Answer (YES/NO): NO